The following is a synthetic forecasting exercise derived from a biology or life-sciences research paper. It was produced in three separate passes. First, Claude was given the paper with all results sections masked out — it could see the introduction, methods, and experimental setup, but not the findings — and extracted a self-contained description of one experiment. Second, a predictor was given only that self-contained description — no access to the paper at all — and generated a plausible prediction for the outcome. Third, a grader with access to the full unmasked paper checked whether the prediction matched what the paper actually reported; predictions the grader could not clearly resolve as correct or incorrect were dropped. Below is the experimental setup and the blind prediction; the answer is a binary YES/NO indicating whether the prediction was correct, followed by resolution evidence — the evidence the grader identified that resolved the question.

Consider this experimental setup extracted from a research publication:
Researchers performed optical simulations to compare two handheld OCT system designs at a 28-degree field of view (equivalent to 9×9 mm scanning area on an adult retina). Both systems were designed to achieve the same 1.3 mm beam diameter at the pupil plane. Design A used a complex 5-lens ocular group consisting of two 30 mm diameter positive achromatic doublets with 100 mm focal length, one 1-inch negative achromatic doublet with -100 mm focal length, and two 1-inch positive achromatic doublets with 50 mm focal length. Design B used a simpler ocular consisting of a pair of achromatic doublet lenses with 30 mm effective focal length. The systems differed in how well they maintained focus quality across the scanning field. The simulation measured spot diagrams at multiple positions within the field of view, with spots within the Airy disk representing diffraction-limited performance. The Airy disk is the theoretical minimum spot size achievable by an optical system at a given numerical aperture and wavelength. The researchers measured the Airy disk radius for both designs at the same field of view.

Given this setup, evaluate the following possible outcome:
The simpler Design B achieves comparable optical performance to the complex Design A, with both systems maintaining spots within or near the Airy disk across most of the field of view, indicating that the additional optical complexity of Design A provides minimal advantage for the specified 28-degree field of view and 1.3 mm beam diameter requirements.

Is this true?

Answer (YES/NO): NO